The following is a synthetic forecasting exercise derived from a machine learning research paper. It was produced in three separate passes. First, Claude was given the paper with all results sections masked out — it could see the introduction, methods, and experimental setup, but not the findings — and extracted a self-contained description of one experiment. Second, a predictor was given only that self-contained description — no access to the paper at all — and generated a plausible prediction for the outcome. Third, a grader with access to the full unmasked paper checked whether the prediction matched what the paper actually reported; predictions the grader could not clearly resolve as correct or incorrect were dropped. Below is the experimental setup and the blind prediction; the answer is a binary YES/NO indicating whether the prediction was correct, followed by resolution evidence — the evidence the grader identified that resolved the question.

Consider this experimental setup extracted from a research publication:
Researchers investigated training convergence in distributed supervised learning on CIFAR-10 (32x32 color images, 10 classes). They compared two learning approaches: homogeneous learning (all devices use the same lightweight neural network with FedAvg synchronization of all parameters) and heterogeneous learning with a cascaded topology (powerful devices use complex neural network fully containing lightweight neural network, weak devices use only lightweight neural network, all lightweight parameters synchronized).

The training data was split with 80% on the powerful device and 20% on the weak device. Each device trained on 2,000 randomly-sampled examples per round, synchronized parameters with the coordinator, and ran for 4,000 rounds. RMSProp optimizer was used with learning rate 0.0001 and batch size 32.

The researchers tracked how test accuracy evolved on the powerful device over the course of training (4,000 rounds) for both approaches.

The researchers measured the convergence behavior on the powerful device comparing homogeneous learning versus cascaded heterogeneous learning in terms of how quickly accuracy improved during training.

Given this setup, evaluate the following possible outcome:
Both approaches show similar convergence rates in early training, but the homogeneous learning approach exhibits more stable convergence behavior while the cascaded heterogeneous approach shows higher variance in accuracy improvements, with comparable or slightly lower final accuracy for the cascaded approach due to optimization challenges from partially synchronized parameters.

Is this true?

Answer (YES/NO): NO